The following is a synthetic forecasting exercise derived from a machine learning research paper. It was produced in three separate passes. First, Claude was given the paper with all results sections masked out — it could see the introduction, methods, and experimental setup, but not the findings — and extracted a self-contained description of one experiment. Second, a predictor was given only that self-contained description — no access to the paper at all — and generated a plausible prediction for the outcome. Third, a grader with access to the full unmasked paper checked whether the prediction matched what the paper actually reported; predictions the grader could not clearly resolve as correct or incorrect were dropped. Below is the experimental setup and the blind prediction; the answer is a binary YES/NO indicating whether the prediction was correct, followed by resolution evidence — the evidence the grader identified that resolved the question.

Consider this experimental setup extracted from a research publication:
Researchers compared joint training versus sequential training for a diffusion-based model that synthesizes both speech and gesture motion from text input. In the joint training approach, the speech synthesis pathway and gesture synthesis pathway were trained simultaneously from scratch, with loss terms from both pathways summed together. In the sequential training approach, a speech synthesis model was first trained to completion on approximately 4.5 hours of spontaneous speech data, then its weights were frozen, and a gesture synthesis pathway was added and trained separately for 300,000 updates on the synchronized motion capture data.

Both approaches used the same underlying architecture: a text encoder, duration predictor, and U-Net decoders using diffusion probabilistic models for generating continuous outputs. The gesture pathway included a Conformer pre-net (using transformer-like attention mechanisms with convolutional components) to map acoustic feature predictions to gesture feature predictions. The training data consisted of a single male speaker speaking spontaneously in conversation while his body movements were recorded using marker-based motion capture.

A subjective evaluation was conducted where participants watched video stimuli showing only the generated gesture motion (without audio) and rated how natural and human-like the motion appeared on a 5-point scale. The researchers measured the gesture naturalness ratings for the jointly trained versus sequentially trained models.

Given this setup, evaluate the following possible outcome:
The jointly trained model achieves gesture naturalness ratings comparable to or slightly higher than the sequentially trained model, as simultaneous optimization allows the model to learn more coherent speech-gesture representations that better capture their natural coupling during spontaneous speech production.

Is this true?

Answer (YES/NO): NO